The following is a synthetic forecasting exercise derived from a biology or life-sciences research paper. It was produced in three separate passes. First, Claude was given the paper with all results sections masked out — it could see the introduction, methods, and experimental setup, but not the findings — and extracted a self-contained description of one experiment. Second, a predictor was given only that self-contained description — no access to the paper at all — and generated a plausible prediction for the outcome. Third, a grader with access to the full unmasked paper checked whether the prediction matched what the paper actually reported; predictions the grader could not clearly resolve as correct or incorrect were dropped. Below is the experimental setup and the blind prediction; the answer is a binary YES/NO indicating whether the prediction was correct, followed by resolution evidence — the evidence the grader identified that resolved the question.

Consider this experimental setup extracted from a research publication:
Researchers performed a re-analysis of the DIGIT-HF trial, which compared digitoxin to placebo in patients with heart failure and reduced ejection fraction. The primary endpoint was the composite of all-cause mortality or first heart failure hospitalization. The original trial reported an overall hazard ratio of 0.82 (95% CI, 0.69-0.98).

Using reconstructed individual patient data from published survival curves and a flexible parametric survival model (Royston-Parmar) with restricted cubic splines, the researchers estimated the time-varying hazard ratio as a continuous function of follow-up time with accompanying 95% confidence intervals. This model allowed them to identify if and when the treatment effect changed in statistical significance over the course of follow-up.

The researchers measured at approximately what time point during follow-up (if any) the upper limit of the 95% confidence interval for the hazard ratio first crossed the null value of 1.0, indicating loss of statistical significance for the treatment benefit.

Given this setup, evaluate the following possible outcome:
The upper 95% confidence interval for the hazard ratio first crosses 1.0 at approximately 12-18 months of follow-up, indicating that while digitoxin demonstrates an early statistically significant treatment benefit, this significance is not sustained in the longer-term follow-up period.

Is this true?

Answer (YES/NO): YES